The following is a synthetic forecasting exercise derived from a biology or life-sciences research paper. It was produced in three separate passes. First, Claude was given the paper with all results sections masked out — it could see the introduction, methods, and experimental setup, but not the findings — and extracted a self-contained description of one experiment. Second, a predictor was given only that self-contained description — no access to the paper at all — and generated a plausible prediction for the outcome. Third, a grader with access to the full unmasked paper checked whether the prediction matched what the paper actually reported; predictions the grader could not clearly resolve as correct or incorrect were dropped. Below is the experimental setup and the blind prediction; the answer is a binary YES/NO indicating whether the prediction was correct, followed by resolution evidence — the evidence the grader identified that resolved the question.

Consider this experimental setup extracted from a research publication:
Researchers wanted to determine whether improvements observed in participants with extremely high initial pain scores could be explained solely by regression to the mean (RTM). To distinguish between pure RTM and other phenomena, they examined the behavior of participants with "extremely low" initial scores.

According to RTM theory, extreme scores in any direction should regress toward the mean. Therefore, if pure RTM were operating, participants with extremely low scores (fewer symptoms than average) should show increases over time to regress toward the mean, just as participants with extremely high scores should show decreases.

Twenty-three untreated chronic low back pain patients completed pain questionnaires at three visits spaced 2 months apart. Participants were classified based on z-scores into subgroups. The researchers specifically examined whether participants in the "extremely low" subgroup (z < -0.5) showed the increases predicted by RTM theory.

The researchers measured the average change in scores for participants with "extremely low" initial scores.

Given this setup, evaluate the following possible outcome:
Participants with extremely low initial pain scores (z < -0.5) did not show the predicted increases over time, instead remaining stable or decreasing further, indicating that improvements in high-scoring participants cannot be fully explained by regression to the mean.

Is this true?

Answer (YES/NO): YES